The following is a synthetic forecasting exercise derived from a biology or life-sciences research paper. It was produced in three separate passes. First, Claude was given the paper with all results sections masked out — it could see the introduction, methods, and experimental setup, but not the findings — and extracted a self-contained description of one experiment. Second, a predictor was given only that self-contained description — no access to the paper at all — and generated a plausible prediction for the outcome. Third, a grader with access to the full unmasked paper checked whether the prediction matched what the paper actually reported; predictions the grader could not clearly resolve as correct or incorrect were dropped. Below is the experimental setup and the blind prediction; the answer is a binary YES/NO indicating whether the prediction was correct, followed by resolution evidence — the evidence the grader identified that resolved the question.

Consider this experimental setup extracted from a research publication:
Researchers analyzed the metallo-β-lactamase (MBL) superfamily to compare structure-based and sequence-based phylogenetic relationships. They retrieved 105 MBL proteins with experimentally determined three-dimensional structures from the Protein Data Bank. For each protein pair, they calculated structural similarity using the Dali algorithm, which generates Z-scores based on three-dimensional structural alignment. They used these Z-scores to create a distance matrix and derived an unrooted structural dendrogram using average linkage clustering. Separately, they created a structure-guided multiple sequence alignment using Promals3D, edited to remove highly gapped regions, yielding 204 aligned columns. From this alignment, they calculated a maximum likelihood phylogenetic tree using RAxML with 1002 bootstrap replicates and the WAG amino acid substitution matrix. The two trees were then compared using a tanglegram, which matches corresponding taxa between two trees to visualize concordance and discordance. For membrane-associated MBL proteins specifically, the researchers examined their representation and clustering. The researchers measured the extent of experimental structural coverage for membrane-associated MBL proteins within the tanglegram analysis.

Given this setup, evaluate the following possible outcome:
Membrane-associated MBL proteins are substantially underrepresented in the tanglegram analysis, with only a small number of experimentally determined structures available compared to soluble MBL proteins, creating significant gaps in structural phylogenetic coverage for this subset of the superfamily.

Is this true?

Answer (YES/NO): YES